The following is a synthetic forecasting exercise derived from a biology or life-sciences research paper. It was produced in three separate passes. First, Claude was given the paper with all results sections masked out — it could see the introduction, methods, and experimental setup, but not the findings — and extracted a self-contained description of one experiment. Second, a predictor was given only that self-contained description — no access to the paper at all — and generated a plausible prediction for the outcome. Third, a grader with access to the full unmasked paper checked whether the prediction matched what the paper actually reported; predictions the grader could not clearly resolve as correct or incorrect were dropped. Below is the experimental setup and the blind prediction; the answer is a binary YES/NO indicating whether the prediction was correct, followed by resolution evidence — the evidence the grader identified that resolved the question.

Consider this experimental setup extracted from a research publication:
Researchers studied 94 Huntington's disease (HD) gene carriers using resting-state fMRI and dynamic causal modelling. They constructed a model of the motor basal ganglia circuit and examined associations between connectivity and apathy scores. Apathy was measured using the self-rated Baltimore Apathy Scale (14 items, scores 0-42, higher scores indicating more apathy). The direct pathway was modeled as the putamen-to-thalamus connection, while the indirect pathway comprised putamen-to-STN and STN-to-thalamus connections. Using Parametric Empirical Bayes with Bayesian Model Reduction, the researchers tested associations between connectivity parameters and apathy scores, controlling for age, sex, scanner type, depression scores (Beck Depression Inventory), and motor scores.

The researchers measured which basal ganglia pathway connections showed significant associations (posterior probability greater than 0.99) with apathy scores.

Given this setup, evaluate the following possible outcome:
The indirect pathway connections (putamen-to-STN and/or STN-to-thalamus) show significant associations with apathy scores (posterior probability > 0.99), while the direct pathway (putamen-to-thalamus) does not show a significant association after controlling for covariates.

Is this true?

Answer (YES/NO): NO